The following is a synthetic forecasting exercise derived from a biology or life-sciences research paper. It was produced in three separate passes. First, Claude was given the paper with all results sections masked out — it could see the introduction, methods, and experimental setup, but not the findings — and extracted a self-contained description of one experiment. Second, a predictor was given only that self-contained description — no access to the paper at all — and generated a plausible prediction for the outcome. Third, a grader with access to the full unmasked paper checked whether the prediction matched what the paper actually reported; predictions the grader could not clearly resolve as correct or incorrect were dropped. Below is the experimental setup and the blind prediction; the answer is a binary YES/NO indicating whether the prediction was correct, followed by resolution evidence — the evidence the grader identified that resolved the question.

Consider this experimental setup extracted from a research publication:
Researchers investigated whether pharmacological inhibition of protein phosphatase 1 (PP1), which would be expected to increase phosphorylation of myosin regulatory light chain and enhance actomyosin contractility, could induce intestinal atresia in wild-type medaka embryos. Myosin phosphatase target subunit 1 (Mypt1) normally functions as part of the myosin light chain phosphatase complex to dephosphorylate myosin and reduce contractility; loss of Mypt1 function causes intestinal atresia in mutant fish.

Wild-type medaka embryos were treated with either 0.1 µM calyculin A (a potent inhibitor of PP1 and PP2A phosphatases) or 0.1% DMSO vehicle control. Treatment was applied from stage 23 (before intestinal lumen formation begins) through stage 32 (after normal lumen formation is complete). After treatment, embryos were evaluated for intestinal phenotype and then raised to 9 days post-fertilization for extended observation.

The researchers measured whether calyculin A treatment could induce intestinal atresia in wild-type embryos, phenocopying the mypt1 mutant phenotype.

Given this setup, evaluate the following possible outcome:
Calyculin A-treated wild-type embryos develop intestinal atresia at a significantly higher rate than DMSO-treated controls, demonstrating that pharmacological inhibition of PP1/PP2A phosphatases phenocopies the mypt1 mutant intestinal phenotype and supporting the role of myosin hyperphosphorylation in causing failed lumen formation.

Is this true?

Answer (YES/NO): NO